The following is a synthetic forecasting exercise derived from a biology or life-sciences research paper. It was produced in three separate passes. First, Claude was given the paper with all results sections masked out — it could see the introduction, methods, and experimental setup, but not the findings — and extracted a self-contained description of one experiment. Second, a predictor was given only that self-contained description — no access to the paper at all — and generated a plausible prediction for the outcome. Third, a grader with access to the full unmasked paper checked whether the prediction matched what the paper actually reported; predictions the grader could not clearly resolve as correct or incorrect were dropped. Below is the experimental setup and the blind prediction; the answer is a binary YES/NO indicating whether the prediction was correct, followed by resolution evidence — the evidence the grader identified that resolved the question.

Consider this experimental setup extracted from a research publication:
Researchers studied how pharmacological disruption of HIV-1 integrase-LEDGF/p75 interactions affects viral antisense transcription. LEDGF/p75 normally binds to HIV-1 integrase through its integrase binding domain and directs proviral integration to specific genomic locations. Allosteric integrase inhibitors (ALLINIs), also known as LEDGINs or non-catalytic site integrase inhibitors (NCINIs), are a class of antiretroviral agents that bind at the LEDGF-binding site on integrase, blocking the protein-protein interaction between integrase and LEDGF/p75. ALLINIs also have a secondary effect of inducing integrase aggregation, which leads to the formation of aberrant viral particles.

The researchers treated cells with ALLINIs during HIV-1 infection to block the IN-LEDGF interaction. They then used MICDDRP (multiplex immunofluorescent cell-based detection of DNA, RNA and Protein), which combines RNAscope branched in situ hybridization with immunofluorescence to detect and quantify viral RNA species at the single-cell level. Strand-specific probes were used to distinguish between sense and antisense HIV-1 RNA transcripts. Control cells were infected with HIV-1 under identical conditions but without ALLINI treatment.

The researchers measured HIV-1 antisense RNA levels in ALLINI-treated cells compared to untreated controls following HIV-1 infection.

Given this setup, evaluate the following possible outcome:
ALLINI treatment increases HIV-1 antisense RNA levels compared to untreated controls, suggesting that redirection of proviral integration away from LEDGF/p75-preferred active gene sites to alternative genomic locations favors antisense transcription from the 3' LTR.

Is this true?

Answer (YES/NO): YES